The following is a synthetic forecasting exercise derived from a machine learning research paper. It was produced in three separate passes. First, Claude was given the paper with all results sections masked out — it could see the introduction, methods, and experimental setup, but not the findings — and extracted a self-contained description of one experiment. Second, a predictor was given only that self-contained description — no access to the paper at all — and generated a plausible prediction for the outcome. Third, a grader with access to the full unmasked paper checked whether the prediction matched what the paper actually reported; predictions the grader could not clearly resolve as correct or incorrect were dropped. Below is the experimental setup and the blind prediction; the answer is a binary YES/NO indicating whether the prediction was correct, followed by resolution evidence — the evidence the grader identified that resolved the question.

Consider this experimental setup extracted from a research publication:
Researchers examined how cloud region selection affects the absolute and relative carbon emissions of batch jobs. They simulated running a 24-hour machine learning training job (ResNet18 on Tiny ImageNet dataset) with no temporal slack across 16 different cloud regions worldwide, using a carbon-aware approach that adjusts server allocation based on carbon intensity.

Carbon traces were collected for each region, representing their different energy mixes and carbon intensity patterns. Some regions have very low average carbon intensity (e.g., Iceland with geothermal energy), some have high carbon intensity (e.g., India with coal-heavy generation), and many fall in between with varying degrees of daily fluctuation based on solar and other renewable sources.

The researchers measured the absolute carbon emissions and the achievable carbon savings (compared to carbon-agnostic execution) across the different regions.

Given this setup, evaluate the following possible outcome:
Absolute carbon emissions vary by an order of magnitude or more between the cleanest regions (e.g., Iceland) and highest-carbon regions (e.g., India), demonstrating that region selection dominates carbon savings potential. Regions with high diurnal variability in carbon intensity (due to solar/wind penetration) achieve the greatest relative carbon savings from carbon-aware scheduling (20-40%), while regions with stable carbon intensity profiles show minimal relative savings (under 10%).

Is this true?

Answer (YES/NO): NO